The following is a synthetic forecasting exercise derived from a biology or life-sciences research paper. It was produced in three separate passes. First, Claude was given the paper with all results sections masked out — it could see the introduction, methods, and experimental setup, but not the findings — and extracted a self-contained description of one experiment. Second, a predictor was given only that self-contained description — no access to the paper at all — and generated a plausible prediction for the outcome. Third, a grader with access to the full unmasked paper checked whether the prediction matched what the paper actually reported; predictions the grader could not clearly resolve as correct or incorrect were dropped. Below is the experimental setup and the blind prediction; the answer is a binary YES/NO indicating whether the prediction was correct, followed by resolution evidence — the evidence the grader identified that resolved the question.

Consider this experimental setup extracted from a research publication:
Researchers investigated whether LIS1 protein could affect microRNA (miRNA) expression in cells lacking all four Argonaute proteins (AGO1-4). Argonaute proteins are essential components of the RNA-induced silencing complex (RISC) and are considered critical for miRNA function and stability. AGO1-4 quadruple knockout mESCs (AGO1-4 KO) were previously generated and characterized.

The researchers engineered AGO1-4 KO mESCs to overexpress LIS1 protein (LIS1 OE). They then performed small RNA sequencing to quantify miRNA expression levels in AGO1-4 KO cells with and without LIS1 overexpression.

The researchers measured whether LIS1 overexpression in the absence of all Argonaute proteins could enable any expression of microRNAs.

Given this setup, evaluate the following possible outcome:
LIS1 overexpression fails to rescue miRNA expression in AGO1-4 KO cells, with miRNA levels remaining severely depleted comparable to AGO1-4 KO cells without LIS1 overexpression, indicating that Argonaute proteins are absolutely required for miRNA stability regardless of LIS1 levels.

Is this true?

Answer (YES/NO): NO